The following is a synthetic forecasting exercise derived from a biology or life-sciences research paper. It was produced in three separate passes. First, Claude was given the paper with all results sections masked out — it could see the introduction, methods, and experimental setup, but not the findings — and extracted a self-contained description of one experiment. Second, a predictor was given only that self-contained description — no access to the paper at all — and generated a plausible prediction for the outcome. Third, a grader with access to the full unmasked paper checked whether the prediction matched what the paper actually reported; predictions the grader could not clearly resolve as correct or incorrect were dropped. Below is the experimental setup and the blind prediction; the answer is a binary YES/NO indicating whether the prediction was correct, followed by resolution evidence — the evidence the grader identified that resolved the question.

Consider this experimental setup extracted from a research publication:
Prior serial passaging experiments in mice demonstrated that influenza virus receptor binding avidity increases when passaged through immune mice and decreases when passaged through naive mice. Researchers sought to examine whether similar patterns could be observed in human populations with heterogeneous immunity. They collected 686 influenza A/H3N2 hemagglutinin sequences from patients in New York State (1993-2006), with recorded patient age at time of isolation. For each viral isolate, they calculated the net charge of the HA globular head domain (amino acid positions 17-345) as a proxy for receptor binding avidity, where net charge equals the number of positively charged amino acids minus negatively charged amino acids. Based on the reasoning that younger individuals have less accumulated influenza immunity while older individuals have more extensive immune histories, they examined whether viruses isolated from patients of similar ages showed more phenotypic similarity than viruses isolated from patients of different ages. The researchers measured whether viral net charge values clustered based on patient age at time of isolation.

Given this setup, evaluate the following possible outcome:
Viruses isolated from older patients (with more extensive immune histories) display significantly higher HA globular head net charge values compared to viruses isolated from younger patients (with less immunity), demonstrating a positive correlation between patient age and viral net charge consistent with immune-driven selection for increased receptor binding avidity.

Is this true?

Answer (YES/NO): NO